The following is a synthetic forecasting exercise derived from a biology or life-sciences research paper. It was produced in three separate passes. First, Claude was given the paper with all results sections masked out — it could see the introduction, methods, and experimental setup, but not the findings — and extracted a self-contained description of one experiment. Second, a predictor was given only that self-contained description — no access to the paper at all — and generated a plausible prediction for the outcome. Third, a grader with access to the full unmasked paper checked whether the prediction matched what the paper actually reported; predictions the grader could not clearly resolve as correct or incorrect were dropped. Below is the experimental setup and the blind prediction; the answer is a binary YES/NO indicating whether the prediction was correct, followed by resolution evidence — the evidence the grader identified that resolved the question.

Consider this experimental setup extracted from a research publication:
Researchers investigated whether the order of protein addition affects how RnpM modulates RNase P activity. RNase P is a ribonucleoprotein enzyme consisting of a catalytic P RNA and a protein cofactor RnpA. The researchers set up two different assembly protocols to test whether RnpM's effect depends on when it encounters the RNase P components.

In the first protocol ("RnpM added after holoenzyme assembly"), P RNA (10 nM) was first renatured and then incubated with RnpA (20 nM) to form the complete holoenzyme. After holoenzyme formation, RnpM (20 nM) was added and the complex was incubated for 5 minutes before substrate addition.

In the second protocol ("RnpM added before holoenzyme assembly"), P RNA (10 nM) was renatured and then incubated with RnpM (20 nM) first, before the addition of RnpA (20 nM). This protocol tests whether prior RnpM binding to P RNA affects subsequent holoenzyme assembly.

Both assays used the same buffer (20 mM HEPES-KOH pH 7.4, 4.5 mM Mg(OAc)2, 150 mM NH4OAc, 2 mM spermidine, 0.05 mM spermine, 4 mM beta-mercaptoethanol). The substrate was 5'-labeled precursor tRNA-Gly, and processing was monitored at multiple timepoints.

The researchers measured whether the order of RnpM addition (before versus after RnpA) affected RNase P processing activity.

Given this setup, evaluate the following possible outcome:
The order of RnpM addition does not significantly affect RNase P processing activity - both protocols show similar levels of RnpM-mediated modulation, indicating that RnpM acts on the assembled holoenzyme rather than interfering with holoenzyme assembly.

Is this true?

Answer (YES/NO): NO